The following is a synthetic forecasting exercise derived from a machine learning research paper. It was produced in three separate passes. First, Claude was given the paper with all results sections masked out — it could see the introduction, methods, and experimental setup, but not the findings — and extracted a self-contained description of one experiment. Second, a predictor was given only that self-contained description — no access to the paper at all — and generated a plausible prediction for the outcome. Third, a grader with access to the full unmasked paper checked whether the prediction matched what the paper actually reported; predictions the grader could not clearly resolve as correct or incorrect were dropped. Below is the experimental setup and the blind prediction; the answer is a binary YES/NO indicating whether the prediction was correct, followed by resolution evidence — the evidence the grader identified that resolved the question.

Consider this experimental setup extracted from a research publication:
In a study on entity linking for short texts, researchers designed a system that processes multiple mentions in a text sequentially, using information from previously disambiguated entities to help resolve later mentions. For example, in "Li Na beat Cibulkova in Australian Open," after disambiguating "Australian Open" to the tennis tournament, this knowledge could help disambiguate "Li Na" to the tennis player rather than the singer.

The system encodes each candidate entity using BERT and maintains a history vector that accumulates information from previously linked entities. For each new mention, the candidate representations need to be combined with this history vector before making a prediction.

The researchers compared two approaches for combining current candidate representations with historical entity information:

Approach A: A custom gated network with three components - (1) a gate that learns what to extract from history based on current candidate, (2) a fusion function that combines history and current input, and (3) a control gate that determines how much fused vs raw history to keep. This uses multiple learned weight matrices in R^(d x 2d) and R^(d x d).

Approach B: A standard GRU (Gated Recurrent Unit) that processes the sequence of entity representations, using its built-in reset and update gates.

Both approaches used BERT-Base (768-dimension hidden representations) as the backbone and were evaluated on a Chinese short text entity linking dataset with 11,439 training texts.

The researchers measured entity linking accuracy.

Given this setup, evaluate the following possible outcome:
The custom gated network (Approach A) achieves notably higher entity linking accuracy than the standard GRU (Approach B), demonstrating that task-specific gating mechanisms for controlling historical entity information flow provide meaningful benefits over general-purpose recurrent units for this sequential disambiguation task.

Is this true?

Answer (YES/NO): NO